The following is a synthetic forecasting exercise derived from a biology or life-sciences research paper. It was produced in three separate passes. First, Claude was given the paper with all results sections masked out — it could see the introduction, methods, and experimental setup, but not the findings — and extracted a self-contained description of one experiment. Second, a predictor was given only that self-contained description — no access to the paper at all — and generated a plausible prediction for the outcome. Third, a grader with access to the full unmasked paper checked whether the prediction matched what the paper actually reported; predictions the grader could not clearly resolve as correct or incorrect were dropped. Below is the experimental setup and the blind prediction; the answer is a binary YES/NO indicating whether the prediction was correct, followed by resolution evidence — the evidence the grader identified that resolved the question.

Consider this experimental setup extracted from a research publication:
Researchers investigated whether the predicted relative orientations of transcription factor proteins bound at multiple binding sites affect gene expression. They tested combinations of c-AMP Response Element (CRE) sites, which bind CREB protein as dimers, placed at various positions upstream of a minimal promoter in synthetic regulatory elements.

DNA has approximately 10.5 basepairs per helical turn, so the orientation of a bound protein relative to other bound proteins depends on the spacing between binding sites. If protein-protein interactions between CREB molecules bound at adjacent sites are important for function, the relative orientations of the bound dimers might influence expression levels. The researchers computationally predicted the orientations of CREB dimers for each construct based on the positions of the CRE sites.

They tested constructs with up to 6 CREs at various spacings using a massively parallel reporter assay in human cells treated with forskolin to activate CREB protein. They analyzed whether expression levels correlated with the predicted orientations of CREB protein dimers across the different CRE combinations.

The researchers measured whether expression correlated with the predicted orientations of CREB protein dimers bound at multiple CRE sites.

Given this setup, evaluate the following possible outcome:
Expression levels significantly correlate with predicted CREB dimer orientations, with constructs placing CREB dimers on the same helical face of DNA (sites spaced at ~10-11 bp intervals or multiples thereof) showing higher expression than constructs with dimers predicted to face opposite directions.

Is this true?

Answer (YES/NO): NO